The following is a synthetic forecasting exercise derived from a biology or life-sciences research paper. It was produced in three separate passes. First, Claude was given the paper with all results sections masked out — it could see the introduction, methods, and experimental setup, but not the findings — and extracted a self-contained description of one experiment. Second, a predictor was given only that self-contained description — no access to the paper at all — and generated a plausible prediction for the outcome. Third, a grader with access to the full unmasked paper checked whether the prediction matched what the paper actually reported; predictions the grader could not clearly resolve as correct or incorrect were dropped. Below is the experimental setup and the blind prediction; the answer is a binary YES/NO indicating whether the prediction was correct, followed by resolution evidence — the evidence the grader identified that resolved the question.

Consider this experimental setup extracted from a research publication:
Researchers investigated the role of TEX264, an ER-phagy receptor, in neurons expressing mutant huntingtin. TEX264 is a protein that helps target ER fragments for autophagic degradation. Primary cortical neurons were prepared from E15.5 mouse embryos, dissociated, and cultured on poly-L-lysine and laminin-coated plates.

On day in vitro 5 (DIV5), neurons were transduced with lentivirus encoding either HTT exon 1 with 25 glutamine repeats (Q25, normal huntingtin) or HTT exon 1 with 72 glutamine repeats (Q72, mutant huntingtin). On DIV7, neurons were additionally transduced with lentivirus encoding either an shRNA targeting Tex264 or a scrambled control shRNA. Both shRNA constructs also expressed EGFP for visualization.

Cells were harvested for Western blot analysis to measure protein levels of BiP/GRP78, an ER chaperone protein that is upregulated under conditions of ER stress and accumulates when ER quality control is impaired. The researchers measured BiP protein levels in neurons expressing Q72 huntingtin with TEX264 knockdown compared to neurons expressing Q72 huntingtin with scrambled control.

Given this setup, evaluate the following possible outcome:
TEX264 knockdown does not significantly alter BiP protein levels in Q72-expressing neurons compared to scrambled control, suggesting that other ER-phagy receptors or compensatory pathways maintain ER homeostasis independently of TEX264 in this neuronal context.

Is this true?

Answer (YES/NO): NO